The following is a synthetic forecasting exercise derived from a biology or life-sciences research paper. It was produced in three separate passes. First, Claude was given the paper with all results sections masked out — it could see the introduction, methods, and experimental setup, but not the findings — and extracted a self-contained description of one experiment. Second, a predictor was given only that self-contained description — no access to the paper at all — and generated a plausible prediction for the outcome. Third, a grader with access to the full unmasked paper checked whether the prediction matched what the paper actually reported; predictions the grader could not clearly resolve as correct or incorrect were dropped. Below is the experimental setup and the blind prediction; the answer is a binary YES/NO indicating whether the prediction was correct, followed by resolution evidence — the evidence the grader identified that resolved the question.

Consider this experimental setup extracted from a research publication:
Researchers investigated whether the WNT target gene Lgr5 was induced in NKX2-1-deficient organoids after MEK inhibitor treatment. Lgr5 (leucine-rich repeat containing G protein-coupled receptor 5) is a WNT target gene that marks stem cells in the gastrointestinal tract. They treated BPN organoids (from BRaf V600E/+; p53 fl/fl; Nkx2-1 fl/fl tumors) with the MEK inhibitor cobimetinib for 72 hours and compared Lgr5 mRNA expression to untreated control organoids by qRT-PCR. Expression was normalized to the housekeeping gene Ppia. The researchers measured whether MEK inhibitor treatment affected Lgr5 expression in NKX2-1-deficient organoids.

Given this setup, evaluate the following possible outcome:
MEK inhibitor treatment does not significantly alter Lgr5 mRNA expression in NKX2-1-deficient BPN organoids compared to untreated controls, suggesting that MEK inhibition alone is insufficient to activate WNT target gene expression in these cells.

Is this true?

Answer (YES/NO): NO